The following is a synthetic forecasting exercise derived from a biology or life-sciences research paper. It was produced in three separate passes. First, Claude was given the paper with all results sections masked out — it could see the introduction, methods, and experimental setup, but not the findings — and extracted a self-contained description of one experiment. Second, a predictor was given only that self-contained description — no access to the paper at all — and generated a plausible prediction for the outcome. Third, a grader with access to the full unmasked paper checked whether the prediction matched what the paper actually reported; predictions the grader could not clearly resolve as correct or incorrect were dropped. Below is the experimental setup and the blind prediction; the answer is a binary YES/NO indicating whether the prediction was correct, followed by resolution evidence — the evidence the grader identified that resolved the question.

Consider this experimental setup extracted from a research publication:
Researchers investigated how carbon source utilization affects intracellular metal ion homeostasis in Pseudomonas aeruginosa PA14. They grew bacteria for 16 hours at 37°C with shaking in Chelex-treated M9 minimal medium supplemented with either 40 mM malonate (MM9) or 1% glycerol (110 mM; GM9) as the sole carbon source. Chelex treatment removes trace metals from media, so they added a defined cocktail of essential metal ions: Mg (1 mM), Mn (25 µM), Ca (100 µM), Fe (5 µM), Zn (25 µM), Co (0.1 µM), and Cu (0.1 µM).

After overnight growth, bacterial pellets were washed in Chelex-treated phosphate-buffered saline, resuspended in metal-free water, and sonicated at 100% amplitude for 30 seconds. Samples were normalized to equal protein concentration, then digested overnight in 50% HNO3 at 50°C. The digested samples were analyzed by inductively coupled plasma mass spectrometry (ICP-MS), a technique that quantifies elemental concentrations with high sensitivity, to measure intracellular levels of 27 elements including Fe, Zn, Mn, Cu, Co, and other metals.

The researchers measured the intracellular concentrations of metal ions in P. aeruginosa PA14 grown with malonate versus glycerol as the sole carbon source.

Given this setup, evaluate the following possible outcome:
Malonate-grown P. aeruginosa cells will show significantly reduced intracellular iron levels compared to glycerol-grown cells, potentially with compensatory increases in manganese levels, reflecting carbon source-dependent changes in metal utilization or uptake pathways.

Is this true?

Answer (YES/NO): NO